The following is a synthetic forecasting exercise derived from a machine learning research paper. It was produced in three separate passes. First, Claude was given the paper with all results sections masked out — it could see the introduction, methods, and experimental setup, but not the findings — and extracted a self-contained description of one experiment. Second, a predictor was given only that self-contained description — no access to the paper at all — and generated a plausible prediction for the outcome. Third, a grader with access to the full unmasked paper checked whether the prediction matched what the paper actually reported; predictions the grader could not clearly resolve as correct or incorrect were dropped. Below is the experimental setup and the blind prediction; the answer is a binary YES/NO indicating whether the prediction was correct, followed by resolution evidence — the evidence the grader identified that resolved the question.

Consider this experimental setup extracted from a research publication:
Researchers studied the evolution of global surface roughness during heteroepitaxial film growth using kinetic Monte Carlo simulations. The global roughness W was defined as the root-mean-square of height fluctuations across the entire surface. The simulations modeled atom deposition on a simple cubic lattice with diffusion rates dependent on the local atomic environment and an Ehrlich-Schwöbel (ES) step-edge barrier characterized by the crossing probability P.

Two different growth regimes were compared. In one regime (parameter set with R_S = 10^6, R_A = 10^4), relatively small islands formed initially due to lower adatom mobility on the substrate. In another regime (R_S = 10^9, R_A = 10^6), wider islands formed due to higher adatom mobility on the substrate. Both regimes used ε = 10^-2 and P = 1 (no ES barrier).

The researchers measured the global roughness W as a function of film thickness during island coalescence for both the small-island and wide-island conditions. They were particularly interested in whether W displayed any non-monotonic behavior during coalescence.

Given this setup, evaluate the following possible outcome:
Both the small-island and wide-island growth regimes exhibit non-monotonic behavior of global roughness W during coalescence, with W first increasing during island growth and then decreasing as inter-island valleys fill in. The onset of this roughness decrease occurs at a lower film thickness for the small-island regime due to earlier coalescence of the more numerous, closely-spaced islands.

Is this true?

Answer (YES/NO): YES